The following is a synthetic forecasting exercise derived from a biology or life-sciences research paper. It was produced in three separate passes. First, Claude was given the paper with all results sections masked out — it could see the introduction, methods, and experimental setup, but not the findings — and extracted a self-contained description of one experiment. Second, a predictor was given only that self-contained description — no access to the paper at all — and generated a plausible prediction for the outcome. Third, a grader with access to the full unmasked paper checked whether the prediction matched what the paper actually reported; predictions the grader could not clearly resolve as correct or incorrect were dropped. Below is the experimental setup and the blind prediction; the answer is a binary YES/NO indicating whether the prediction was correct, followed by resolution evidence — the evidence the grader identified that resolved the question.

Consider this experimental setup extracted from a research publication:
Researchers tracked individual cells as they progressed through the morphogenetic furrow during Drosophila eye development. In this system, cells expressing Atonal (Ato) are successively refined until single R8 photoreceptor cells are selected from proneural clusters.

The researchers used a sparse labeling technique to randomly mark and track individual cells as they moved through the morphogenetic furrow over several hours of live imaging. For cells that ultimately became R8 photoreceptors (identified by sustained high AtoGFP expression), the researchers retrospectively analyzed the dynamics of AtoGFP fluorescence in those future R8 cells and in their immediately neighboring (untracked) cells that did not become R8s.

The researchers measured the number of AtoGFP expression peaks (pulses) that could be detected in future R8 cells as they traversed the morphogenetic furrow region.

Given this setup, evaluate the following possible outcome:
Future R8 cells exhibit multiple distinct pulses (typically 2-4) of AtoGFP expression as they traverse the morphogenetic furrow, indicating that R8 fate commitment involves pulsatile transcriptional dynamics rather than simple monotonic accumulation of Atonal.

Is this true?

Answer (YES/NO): YES